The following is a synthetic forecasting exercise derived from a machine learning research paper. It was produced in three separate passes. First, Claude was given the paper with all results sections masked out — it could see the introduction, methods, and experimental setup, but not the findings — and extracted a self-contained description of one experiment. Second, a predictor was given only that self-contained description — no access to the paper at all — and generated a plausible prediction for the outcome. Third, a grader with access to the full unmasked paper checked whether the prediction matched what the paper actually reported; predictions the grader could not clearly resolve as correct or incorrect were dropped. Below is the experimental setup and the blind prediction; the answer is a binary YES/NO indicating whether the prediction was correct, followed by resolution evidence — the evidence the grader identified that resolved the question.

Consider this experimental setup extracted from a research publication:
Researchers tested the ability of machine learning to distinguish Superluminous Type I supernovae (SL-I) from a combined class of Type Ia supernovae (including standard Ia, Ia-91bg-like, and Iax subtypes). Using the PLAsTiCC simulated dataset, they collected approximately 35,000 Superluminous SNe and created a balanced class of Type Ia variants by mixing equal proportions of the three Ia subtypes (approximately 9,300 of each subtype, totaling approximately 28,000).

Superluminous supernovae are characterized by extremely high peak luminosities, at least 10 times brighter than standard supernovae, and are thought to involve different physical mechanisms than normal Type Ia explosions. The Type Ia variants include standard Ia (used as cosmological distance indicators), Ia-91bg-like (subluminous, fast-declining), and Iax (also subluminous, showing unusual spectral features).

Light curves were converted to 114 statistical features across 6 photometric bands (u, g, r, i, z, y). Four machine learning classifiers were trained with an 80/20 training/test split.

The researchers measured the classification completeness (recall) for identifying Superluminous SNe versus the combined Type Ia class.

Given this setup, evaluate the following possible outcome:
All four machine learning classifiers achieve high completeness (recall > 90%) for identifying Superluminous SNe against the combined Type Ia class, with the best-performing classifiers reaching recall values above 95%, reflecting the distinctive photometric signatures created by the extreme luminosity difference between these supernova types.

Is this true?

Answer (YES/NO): NO